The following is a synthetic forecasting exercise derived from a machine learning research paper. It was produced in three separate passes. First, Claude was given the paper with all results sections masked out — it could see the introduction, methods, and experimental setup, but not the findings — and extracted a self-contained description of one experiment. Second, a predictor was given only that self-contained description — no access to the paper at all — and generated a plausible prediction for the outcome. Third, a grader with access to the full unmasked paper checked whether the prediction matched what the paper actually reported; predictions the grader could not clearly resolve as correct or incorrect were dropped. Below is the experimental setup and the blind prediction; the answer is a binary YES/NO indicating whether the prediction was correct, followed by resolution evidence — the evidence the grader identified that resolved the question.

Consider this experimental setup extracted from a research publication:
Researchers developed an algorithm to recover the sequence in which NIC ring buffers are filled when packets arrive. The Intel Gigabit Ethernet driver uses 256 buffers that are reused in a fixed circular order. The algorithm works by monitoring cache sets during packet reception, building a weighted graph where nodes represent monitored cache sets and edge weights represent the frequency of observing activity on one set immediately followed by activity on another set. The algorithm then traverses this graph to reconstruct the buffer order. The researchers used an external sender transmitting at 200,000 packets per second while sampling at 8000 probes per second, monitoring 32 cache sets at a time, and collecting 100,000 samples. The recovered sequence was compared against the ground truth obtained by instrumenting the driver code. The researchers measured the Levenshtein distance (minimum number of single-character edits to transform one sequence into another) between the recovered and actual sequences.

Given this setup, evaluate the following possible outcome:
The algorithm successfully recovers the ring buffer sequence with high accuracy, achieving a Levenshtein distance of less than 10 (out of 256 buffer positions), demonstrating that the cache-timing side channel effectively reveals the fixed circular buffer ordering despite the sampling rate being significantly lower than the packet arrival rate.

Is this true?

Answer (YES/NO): NO